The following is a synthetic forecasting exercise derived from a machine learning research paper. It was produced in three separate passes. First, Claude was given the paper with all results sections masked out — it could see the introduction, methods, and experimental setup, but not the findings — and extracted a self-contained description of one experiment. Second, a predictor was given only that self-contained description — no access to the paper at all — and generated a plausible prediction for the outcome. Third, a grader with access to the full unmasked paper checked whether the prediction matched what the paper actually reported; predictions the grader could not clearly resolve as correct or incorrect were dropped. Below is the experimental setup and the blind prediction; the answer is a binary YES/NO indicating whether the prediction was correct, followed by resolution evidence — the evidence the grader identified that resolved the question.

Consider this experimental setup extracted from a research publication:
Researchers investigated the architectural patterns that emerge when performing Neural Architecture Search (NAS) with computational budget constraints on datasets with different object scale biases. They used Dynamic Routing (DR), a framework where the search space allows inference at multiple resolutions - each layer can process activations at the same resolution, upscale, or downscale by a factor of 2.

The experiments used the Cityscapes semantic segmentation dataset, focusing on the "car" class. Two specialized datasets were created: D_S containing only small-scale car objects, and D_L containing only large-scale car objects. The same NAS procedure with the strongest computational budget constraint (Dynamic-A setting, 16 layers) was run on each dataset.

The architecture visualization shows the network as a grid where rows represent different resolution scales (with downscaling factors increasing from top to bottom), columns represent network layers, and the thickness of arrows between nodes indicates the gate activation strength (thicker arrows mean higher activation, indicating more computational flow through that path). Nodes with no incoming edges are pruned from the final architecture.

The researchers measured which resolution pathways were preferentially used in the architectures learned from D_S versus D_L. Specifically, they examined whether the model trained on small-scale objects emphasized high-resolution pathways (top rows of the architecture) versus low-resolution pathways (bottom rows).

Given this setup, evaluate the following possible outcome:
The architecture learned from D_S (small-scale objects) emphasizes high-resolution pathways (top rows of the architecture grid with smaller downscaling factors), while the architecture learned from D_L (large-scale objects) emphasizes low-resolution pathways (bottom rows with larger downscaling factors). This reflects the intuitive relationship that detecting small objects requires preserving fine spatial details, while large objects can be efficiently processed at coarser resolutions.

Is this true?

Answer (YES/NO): YES